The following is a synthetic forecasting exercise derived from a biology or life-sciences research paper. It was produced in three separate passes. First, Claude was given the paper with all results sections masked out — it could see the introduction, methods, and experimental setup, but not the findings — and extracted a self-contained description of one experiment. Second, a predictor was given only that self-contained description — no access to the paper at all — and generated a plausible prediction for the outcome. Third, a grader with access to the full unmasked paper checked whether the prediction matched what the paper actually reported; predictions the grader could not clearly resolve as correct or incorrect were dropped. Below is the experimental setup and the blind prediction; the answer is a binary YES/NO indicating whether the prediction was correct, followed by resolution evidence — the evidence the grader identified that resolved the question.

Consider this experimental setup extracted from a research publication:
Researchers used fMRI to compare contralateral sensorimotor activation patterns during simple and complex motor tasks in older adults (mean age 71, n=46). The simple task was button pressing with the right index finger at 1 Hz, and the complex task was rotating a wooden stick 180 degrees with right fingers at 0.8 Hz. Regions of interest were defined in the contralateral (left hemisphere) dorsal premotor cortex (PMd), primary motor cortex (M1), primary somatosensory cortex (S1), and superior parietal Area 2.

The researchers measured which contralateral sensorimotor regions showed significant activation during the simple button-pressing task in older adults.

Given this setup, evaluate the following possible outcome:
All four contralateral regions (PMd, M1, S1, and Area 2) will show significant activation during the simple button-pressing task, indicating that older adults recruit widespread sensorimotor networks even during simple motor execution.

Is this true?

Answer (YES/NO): YES